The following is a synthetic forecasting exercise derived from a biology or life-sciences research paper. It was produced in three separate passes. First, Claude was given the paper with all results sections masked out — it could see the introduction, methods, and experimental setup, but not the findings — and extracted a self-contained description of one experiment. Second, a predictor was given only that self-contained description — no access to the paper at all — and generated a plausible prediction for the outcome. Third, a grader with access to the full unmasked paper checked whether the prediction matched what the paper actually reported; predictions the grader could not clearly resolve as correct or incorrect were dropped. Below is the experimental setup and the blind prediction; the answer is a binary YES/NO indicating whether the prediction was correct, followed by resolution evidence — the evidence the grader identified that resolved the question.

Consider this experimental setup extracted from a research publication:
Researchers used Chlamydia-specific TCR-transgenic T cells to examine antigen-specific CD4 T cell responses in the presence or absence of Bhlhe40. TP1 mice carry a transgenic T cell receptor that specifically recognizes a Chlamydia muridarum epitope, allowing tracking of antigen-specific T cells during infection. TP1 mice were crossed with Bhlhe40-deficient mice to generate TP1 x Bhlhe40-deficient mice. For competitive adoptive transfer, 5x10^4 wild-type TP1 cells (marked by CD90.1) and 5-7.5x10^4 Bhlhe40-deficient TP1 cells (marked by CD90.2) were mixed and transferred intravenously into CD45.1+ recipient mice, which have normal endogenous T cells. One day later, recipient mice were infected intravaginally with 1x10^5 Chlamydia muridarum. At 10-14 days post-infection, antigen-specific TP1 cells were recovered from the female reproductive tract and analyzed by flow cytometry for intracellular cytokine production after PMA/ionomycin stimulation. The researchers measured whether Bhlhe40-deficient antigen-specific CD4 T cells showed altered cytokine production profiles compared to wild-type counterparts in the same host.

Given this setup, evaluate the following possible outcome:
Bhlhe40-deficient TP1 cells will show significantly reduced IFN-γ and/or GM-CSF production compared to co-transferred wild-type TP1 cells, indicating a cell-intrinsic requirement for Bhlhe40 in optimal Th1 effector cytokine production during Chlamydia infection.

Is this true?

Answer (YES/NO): YES